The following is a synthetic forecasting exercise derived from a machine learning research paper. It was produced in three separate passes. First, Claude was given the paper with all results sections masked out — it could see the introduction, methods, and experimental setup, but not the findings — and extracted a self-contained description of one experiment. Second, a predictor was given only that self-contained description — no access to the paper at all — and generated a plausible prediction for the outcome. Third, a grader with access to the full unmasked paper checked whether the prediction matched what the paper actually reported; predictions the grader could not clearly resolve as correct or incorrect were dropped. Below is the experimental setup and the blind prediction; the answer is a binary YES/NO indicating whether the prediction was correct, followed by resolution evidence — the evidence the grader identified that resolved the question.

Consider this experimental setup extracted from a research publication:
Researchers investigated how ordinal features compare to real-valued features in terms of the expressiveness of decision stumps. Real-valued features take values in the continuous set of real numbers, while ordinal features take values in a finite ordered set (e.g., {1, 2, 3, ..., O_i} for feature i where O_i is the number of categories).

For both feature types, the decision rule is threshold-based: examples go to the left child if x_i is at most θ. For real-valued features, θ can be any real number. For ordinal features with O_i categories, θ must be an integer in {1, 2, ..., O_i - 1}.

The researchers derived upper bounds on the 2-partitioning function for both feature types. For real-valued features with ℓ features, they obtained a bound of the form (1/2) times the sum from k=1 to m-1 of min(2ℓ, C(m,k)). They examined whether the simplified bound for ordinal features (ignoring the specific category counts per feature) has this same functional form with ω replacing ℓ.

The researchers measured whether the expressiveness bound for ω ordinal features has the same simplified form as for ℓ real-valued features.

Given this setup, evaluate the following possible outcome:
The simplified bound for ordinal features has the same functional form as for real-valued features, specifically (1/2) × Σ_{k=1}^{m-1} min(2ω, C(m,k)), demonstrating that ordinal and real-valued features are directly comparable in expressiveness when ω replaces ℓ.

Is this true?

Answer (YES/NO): YES